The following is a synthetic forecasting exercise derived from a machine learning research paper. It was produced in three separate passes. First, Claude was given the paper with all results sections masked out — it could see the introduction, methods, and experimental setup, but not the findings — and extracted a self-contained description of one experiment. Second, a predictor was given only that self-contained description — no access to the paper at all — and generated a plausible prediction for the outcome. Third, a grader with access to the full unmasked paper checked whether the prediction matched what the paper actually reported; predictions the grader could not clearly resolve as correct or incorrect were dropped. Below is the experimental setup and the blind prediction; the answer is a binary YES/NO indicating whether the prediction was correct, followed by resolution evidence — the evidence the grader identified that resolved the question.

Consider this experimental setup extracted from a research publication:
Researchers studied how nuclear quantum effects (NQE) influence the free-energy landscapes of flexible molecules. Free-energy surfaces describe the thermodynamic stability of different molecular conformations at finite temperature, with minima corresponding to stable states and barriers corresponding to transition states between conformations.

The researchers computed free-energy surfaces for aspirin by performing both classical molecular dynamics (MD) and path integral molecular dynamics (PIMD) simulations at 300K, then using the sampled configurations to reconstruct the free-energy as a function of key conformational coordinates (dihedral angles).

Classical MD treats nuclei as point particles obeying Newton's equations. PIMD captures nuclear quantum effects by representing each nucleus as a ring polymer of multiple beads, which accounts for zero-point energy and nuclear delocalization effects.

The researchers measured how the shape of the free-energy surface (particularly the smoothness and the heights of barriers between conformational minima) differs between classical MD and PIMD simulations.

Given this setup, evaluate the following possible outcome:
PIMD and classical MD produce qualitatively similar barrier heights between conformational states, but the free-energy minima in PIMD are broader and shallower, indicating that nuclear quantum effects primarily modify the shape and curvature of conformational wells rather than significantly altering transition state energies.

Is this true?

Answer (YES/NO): NO